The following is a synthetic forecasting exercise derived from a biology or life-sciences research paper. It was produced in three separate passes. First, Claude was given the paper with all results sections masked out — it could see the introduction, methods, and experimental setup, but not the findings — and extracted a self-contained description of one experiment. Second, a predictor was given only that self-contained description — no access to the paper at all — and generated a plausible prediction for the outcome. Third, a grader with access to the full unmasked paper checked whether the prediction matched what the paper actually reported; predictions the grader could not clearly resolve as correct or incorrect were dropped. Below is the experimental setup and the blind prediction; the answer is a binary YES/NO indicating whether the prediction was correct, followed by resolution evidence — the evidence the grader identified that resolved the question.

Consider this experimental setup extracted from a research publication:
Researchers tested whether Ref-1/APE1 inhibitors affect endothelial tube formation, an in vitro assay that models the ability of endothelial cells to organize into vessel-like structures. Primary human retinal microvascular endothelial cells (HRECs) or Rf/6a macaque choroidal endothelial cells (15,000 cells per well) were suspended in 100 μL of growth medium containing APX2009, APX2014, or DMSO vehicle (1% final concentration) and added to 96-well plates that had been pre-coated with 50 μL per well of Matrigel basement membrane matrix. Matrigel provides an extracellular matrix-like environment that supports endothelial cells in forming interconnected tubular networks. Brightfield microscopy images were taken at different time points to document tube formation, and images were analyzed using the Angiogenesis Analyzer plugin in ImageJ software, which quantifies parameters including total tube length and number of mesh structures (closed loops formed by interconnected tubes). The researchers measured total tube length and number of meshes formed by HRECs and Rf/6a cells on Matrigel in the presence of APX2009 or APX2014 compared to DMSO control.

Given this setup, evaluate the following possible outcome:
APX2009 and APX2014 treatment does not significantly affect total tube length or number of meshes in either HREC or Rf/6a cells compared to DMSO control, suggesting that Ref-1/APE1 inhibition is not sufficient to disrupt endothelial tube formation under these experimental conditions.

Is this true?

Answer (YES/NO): NO